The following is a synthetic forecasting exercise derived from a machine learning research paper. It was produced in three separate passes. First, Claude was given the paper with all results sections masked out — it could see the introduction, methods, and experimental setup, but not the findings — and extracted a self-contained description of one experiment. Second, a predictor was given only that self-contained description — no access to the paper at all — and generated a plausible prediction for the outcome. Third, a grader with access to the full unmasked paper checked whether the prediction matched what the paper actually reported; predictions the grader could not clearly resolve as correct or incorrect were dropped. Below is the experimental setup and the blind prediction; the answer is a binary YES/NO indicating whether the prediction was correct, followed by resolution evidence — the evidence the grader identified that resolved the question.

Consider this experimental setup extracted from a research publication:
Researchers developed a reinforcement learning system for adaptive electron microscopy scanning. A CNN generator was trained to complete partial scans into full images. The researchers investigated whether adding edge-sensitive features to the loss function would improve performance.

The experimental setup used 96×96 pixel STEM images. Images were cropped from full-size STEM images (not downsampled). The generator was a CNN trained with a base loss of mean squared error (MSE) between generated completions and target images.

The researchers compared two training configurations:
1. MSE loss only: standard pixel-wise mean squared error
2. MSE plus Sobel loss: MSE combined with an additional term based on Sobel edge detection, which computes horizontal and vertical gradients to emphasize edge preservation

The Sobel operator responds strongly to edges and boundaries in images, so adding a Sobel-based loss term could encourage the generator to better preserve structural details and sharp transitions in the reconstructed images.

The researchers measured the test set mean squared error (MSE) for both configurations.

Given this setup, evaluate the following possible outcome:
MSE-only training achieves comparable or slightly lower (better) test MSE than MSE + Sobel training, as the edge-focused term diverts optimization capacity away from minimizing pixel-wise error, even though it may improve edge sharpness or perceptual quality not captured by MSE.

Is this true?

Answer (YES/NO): YES